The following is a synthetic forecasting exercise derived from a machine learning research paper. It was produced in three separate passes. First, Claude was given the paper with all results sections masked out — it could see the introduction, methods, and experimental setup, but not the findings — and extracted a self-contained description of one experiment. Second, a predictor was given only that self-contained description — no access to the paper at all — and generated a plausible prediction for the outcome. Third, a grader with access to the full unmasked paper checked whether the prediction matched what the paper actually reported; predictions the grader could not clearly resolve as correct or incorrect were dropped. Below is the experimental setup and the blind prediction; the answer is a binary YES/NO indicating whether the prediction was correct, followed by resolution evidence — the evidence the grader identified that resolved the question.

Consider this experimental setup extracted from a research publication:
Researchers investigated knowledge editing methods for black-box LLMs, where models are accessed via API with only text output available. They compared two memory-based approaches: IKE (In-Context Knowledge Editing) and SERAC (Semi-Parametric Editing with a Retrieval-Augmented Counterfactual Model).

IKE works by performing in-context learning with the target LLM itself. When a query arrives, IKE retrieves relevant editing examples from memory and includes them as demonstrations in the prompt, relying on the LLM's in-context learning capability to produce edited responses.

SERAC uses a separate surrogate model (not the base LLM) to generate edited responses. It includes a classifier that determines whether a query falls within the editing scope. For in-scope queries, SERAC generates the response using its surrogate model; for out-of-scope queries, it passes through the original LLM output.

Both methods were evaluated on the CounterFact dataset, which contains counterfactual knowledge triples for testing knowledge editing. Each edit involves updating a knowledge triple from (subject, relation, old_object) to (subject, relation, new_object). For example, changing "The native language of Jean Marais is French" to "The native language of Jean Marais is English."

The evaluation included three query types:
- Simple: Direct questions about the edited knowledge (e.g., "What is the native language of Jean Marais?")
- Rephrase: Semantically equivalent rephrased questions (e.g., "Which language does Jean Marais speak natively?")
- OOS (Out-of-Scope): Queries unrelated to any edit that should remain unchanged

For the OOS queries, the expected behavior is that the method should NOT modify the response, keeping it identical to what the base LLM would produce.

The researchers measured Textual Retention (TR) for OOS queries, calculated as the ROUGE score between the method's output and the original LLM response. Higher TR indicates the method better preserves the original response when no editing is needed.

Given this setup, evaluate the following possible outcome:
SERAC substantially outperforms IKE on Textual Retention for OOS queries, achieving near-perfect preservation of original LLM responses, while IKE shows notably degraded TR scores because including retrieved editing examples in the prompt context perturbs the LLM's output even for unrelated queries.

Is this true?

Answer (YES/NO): YES